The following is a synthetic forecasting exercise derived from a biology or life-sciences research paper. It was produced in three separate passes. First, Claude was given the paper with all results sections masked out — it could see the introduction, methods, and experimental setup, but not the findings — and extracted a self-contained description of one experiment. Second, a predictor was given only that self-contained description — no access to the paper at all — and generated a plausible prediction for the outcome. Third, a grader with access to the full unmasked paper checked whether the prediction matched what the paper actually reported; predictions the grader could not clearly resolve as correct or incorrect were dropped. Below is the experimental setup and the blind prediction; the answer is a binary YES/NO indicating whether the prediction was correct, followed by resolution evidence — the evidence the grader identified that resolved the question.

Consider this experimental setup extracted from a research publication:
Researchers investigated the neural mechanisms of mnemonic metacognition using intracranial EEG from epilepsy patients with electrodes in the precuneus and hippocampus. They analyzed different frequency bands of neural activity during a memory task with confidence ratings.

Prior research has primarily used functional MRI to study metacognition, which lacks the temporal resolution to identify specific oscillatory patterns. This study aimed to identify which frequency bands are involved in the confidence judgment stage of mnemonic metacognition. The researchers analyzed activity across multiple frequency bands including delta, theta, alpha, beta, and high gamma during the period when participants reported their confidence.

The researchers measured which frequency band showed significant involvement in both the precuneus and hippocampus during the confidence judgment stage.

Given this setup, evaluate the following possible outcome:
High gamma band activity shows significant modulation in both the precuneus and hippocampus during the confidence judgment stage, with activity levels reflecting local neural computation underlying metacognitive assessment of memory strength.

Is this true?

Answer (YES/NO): YES